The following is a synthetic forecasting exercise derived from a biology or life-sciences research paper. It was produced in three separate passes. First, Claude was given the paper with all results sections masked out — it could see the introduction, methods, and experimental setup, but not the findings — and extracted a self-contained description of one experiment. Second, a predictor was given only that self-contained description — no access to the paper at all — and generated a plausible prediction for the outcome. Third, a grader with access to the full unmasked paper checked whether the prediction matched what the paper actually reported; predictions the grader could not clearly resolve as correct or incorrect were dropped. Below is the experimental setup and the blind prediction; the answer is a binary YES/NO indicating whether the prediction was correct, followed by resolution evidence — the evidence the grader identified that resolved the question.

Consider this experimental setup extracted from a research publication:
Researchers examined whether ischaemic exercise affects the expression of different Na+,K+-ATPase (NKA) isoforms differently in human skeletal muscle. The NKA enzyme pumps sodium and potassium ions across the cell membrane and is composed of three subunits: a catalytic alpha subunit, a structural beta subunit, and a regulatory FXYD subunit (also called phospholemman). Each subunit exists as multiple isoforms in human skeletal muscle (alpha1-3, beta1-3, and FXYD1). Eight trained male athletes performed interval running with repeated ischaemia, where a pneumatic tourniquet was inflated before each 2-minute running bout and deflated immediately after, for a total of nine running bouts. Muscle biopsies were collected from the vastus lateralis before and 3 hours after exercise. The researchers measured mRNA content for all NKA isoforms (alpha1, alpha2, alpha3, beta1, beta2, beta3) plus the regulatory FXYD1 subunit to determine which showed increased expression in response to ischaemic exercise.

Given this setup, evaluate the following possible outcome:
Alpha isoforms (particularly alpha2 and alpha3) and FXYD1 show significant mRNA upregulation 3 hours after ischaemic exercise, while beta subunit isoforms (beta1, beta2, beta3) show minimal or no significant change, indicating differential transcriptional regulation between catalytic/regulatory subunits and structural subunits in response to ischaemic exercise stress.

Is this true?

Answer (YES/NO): NO